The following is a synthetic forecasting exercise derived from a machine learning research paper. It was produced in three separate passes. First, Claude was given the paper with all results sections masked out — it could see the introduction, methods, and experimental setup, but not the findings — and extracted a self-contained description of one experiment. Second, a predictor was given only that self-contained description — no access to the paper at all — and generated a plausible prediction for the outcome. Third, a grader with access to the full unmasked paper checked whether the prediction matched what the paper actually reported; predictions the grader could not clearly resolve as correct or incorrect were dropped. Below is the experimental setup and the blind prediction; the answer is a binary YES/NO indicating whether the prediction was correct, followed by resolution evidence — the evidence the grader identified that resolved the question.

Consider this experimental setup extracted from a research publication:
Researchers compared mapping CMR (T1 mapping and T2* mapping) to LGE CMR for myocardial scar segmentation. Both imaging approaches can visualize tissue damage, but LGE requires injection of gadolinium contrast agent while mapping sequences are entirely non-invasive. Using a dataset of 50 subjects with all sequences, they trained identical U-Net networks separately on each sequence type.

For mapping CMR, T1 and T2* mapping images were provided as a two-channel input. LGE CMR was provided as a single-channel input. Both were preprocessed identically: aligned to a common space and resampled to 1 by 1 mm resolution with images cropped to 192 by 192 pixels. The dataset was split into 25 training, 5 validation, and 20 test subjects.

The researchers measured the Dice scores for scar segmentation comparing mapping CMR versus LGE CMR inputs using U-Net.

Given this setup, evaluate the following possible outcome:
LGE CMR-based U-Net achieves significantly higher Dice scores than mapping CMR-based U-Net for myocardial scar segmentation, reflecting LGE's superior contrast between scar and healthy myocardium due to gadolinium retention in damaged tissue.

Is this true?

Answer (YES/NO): YES